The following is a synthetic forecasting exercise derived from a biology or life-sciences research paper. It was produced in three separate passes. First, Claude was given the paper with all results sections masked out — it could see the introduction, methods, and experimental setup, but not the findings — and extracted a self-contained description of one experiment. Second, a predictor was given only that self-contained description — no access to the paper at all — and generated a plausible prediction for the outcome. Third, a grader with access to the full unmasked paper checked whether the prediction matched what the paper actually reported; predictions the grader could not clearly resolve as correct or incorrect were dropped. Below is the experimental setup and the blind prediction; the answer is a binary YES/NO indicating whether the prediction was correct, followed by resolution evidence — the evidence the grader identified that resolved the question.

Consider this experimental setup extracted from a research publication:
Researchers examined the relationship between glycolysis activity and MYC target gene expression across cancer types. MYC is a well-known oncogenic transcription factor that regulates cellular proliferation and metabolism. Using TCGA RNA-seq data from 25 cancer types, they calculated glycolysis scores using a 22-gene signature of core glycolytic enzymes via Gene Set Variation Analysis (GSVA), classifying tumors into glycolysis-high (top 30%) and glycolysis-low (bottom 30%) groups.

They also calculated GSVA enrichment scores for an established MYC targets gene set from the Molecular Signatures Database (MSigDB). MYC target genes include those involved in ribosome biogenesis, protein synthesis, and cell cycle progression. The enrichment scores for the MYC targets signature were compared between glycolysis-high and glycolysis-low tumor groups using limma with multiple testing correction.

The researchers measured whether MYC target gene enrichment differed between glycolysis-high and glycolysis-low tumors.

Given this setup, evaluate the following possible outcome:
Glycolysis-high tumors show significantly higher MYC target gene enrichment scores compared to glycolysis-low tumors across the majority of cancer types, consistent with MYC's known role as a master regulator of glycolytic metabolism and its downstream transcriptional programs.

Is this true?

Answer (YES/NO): YES